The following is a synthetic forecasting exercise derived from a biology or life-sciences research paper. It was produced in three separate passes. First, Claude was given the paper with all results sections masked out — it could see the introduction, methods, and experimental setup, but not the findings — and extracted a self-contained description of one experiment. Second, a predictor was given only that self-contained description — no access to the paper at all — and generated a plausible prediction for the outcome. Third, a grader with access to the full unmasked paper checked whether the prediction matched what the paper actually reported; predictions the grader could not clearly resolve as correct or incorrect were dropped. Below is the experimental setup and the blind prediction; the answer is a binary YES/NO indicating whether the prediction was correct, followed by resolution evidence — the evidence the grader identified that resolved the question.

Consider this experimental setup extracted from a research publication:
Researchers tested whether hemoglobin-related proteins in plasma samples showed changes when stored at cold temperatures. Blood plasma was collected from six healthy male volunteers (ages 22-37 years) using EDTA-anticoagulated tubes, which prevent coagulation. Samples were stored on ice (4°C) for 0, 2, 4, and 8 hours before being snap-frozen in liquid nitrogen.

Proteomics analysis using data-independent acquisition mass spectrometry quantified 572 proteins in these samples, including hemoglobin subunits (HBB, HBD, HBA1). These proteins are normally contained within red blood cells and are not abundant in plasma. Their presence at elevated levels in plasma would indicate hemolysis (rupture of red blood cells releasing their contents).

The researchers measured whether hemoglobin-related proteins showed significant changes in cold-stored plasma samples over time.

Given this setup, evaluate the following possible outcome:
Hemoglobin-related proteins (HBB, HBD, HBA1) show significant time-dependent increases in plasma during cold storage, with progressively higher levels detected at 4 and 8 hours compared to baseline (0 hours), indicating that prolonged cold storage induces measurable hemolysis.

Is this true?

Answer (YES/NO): YES